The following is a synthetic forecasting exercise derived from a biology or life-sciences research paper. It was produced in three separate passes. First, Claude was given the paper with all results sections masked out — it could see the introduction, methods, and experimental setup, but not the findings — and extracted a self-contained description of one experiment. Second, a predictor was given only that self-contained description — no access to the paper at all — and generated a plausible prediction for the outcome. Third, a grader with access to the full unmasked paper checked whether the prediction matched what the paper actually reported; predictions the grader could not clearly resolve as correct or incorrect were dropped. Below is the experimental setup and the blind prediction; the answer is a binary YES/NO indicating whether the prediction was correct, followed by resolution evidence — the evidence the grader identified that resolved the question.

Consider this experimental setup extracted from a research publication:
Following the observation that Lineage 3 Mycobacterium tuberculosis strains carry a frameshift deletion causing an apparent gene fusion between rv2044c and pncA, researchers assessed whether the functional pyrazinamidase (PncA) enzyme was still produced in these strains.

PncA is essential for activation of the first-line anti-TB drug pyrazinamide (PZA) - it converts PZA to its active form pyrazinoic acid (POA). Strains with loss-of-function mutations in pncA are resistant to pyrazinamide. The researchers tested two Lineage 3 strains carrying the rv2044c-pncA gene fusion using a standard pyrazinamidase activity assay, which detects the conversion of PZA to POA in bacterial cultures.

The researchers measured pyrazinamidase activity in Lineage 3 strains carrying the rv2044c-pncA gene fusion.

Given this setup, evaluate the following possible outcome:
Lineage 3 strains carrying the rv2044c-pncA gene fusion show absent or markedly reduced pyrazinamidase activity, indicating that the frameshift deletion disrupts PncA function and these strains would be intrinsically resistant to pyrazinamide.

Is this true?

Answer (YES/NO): NO